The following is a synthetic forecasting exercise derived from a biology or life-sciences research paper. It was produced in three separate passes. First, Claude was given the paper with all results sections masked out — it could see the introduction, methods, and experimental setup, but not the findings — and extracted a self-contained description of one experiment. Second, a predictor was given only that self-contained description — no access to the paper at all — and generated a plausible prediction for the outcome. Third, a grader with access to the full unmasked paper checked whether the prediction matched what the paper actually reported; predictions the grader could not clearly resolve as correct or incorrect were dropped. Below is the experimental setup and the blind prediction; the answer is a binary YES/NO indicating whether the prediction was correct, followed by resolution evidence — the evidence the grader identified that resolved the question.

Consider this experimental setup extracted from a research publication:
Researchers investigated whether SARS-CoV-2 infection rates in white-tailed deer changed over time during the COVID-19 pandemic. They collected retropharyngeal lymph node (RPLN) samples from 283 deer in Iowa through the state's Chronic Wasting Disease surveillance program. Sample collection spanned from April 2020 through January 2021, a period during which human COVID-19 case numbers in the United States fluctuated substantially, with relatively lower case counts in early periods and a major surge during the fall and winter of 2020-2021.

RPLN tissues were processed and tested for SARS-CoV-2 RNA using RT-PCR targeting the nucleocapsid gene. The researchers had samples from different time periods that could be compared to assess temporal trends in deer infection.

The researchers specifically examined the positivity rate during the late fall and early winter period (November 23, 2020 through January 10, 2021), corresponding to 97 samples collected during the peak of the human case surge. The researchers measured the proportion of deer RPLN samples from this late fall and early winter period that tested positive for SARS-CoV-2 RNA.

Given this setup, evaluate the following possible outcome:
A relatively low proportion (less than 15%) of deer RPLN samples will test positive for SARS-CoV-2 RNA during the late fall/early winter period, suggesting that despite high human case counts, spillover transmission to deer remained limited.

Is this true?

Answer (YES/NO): NO